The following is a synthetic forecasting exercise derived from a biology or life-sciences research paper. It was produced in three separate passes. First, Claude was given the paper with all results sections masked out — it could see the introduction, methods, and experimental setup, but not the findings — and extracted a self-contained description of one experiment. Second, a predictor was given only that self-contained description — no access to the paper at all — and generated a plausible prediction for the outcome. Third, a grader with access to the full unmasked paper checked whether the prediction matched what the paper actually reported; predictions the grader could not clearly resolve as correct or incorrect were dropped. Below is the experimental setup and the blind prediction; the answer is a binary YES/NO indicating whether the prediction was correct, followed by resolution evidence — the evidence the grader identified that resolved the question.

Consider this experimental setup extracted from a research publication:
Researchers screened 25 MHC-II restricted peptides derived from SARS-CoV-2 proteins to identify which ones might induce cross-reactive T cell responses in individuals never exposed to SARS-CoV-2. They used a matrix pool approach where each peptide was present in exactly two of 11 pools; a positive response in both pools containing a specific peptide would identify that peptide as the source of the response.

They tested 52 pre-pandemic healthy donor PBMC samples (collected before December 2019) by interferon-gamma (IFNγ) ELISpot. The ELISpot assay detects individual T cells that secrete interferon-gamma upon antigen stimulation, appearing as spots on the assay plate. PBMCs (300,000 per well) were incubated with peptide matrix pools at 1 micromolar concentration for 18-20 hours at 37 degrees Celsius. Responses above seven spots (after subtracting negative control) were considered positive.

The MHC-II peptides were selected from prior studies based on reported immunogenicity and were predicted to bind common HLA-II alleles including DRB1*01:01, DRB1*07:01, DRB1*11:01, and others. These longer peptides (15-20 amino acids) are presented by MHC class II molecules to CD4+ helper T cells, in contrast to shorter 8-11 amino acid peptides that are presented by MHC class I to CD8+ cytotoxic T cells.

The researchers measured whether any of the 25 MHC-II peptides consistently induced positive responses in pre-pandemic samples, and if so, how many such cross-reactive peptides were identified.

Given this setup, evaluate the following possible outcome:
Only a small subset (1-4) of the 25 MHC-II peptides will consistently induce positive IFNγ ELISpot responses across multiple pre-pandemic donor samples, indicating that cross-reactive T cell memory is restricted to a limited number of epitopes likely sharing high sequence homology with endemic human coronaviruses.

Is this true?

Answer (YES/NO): YES